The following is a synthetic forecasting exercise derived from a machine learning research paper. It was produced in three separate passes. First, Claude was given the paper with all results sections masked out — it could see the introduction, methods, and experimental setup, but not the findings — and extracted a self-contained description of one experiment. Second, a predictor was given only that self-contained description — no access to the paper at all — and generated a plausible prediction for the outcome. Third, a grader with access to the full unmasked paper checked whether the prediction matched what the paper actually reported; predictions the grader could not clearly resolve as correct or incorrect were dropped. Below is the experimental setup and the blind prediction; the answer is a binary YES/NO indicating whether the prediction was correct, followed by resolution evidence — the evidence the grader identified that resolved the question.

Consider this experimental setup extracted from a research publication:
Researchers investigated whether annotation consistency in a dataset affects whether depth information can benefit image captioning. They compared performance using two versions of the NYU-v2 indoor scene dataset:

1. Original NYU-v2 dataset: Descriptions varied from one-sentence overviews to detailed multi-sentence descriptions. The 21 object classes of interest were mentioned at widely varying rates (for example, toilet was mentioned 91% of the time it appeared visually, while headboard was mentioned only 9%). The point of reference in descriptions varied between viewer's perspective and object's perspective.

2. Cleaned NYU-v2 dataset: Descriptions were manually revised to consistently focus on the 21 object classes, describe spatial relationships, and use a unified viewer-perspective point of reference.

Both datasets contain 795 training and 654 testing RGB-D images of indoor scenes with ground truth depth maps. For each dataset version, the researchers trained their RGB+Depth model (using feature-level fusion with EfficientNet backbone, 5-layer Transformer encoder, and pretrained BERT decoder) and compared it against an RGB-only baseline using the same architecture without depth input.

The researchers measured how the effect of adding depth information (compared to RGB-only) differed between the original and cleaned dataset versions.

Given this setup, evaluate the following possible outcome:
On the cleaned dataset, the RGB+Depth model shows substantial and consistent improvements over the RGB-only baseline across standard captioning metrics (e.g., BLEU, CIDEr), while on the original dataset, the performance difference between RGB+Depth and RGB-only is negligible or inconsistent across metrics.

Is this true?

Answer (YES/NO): NO